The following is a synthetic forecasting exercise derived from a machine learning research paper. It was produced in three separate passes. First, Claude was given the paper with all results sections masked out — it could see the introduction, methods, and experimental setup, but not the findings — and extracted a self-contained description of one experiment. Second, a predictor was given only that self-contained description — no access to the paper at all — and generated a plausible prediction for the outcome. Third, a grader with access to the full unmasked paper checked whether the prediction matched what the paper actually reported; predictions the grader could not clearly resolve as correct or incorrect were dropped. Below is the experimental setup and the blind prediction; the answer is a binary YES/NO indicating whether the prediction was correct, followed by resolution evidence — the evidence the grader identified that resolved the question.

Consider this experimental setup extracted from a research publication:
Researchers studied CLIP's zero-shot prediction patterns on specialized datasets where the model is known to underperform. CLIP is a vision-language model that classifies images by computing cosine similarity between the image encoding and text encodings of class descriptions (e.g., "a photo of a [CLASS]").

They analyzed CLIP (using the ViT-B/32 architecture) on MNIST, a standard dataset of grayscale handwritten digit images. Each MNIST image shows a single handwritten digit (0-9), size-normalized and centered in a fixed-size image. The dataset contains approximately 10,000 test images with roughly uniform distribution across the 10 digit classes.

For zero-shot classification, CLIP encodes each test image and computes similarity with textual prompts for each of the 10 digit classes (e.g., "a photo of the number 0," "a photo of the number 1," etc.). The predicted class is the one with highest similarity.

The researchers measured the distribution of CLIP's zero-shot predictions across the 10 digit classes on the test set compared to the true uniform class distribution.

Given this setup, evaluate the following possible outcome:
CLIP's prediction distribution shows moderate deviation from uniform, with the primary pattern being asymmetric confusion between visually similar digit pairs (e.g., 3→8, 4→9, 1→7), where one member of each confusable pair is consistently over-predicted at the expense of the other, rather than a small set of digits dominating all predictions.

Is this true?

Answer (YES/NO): NO